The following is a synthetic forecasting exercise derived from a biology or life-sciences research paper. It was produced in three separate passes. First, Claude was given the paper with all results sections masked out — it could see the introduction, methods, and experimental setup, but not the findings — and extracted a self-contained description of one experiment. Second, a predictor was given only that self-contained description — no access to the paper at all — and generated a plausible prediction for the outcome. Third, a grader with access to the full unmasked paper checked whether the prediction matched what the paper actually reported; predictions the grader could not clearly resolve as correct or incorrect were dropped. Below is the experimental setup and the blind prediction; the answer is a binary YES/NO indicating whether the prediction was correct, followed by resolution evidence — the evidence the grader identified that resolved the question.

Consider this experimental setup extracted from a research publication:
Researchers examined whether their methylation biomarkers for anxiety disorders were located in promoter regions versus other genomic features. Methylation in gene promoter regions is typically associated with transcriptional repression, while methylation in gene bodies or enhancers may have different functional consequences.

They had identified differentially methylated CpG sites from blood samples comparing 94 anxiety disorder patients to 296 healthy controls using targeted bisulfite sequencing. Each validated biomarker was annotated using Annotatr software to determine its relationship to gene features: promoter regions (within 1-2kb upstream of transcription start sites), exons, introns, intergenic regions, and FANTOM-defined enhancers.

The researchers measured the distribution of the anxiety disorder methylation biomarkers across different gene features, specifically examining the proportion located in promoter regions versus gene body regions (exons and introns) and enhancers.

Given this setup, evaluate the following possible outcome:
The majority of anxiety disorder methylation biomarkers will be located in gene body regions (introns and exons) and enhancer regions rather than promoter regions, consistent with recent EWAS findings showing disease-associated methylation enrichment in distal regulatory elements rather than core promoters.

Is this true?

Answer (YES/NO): NO